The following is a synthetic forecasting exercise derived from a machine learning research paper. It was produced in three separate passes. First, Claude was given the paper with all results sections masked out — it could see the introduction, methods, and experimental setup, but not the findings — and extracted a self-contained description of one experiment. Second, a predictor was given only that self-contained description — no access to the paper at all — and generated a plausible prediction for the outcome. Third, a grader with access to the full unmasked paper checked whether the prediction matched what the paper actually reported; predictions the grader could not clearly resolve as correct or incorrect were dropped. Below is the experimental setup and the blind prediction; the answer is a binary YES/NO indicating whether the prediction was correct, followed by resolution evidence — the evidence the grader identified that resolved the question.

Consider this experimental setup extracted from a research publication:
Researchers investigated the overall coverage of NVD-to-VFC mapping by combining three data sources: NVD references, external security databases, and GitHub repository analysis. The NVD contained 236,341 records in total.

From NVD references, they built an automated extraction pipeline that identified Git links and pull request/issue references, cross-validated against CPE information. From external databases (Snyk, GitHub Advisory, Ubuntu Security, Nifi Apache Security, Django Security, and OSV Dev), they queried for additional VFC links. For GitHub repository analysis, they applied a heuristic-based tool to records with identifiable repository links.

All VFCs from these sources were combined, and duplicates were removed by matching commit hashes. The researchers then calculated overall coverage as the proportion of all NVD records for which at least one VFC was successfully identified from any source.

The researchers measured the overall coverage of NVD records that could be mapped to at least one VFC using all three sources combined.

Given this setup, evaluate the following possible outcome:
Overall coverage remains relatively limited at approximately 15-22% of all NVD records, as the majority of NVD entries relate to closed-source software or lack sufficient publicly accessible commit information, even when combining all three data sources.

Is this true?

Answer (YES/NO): NO